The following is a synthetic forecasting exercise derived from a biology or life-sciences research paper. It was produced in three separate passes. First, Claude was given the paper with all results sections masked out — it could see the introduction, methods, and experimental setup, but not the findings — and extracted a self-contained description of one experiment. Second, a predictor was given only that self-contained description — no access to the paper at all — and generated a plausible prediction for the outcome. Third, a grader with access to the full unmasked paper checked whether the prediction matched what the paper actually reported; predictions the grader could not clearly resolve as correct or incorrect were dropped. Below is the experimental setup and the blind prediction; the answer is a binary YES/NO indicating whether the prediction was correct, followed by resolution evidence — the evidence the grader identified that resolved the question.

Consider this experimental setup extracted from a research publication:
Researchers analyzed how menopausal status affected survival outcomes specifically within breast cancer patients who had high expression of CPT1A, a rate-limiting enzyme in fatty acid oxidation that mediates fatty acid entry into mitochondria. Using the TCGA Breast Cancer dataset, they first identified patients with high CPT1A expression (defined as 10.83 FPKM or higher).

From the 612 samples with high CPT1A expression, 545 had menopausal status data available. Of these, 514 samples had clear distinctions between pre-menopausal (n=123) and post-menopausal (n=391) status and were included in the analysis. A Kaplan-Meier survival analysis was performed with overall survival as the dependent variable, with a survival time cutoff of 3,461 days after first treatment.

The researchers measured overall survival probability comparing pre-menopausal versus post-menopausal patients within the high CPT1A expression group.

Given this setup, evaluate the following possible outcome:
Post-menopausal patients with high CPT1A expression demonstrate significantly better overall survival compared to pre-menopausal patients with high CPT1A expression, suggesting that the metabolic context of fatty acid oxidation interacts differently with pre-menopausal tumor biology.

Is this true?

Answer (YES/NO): NO